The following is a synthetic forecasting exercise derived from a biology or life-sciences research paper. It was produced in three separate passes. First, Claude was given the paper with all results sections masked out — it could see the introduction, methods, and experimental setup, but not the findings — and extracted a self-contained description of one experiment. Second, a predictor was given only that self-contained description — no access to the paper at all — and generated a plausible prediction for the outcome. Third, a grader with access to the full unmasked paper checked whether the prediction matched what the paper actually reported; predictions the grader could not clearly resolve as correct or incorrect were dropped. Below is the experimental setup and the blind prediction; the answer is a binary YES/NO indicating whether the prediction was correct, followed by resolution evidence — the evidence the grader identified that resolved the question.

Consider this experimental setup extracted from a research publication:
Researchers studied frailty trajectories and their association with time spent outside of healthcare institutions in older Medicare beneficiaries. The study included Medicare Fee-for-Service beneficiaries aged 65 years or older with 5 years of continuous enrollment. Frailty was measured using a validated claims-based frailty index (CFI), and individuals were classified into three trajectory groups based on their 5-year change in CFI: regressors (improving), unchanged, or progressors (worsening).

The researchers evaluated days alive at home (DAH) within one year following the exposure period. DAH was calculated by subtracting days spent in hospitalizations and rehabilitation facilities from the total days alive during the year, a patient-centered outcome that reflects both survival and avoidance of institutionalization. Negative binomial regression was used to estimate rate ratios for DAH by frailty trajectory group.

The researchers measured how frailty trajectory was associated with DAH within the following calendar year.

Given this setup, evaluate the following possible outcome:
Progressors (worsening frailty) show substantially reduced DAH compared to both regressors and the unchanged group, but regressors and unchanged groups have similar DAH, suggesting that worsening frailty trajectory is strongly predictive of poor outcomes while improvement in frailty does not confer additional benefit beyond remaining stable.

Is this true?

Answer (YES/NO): NO